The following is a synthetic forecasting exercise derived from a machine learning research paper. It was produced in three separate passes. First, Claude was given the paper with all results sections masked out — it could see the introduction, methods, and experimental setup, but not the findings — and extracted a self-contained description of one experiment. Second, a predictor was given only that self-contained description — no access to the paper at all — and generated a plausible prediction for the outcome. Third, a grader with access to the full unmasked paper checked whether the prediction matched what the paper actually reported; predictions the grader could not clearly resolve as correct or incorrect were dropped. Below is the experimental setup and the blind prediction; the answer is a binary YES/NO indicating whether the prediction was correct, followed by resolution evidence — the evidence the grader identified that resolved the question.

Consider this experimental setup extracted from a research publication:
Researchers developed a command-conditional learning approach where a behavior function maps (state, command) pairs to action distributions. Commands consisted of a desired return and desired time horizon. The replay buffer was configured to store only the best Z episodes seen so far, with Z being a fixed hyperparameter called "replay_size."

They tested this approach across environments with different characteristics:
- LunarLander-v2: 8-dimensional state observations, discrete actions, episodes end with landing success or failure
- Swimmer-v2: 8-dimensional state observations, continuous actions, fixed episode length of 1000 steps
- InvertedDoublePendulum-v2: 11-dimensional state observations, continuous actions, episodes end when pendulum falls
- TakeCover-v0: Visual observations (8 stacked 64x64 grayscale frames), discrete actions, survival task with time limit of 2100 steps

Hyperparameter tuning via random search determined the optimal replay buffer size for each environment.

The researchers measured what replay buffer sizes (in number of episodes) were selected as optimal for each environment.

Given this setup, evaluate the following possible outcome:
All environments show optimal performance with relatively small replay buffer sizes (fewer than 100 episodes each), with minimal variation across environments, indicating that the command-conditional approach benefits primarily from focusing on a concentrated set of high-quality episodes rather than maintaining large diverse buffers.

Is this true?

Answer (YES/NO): NO